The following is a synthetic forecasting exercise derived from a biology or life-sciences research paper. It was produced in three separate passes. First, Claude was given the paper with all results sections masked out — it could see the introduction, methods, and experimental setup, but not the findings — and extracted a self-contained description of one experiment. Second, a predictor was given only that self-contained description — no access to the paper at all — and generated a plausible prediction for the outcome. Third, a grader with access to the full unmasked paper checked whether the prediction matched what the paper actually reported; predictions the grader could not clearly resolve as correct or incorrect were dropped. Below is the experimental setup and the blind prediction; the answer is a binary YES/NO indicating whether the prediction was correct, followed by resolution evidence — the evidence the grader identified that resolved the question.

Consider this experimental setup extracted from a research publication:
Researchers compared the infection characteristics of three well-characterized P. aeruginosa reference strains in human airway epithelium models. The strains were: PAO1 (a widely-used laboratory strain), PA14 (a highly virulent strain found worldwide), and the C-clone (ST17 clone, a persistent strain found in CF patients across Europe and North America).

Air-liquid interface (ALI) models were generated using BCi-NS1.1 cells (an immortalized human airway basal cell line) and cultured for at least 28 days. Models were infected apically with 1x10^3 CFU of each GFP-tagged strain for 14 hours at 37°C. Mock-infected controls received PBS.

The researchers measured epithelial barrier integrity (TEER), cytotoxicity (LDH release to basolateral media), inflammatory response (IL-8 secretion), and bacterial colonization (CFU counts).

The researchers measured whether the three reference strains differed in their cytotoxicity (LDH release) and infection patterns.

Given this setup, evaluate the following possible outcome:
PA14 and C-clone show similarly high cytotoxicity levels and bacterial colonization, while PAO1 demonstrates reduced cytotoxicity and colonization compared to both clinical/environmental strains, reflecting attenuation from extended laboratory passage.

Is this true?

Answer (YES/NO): NO